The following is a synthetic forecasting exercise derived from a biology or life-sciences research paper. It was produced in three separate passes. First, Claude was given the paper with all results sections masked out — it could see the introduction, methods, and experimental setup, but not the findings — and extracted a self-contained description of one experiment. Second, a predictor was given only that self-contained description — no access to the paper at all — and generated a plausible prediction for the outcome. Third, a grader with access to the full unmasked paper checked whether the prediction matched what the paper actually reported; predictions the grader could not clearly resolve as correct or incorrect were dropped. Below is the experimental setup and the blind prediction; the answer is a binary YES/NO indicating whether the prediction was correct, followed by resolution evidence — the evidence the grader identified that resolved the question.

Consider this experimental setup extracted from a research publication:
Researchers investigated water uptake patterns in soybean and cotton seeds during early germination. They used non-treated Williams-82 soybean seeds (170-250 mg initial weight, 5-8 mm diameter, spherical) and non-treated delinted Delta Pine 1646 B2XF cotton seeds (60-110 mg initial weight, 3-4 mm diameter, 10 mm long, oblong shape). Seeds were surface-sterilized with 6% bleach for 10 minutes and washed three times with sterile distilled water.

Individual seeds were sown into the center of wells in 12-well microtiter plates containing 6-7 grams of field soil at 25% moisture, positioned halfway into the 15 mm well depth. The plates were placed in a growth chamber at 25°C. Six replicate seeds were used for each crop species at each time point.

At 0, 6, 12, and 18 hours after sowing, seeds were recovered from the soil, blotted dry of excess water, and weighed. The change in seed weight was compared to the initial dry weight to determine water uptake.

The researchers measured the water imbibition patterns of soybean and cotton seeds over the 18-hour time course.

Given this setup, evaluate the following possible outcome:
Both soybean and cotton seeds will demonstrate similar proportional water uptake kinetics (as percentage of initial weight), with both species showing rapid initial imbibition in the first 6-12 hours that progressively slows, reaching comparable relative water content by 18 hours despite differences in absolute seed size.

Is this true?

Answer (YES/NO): NO